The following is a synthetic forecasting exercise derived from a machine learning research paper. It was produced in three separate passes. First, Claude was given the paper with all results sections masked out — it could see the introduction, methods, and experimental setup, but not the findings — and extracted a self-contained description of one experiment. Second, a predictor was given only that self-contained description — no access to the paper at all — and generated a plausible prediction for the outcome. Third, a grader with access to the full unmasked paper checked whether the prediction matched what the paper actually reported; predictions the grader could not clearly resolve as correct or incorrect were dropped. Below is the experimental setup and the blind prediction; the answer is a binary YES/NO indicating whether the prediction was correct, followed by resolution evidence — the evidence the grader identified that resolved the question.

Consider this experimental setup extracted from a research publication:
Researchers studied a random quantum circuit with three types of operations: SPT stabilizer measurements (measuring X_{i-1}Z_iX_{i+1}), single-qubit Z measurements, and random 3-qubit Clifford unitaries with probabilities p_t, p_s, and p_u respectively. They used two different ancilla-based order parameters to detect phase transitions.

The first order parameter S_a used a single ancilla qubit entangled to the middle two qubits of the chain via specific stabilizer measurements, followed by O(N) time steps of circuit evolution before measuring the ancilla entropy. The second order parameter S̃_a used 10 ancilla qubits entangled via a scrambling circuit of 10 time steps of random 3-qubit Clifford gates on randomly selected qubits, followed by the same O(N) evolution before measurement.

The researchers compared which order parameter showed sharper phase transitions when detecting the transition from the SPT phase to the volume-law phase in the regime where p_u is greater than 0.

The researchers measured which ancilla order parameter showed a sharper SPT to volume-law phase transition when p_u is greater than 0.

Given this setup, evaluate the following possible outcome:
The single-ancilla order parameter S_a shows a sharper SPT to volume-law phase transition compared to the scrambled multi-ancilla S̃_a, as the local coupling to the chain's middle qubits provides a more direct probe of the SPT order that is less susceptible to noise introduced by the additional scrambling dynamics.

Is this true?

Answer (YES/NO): YES